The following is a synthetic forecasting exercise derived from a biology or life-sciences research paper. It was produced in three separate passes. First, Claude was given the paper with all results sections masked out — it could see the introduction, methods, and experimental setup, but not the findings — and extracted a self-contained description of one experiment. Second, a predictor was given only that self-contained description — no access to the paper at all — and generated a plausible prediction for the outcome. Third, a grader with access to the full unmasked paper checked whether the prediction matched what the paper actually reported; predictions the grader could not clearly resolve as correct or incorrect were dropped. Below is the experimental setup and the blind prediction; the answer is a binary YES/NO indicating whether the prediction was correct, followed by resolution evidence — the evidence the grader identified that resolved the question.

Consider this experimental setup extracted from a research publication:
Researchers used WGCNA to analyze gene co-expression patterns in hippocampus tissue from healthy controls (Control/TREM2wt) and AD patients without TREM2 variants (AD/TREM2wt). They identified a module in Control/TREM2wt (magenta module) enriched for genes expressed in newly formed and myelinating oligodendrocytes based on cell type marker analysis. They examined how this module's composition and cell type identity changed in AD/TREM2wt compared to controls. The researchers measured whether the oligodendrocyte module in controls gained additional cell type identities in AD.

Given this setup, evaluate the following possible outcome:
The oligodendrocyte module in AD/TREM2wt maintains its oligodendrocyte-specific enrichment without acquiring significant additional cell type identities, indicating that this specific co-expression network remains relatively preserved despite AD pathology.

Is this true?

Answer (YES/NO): NO